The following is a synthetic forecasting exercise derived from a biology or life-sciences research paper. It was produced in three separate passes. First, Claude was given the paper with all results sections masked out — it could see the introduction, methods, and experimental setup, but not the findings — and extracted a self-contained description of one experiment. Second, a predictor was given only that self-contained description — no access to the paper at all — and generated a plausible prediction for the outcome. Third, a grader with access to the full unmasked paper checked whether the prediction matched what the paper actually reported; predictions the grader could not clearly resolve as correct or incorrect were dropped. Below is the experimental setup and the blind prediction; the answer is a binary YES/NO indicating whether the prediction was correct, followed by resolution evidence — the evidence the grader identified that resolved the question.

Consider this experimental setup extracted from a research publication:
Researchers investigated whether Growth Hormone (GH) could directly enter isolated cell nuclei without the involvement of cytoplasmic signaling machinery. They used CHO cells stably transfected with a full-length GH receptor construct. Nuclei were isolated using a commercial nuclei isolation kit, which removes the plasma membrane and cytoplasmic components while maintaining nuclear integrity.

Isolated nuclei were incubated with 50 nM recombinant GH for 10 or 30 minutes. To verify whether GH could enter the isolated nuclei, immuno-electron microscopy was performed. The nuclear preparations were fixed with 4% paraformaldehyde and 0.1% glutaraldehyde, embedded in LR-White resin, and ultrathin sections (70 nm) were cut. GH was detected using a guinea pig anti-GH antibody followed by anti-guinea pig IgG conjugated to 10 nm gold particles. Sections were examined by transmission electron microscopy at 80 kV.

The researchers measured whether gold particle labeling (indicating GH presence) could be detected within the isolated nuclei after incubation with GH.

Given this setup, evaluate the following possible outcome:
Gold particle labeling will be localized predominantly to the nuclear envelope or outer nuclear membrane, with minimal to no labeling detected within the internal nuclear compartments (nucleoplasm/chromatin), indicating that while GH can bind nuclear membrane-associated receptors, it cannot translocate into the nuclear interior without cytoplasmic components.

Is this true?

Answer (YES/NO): NO